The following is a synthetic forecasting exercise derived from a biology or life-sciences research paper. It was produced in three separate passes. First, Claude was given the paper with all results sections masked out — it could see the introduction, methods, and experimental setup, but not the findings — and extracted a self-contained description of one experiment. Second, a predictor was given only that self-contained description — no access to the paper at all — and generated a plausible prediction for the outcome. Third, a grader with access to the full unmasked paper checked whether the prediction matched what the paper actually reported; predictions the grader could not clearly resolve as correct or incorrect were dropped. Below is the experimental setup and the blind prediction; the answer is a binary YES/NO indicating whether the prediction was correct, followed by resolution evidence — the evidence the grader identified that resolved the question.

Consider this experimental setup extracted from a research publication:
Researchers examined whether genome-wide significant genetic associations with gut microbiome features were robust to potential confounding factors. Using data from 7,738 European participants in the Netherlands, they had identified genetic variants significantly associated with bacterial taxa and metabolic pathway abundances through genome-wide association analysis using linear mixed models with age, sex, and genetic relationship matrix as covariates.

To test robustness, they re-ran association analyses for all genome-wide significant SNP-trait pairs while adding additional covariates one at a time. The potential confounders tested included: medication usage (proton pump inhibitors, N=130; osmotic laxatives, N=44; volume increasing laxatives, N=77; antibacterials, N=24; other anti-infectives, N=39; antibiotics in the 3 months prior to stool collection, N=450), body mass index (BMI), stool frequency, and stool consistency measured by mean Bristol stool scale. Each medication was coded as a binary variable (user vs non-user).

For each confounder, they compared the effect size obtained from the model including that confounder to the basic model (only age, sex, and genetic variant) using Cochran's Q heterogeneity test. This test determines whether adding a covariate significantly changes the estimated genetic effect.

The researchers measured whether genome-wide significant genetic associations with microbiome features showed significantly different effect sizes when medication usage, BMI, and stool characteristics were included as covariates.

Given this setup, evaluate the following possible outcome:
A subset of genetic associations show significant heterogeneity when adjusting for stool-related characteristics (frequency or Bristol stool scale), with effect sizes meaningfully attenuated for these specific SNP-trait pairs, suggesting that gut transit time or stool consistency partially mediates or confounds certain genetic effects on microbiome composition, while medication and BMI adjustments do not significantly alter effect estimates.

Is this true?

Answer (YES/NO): NO